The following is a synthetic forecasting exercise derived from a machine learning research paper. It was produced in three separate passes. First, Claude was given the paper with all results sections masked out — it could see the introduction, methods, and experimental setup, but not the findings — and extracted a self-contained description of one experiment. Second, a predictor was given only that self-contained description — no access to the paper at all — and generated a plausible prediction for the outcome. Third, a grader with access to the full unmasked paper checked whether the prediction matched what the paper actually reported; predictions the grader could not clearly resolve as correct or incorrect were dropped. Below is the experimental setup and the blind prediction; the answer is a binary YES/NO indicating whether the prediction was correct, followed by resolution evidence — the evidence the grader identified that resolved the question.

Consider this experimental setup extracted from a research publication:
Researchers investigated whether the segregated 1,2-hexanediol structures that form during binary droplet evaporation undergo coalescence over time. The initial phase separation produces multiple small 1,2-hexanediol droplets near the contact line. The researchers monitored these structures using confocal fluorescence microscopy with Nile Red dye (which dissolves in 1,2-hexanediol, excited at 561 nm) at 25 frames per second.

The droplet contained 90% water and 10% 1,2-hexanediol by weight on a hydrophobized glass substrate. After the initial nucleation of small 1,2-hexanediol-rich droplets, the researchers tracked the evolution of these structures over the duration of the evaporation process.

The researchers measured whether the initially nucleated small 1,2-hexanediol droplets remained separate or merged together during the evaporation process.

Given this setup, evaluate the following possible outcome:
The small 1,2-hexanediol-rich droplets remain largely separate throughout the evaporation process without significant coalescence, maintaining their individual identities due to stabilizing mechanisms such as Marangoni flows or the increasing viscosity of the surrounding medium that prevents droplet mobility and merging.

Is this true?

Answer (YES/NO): NO